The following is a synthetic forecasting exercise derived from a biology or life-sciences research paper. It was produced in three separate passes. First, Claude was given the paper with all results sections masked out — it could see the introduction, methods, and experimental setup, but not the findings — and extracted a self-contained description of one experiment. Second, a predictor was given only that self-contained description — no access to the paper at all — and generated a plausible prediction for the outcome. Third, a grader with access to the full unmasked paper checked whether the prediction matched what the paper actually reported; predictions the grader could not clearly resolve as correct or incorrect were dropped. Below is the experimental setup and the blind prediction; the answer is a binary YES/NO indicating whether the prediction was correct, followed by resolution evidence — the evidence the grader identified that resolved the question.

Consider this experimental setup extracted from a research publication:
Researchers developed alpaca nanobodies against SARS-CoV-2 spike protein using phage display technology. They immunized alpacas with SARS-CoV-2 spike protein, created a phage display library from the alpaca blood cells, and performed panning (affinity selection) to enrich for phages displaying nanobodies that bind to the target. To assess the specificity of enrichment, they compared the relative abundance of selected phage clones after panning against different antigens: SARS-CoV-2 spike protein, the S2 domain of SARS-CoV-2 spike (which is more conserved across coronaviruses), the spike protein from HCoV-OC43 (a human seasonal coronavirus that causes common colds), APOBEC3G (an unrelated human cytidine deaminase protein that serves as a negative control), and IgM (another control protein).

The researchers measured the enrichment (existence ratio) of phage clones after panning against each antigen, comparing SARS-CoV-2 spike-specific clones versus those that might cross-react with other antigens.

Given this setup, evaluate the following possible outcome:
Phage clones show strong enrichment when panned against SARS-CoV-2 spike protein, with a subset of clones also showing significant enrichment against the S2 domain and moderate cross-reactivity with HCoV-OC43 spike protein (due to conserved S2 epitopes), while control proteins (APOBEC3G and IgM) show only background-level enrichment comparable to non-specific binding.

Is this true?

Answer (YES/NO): NO